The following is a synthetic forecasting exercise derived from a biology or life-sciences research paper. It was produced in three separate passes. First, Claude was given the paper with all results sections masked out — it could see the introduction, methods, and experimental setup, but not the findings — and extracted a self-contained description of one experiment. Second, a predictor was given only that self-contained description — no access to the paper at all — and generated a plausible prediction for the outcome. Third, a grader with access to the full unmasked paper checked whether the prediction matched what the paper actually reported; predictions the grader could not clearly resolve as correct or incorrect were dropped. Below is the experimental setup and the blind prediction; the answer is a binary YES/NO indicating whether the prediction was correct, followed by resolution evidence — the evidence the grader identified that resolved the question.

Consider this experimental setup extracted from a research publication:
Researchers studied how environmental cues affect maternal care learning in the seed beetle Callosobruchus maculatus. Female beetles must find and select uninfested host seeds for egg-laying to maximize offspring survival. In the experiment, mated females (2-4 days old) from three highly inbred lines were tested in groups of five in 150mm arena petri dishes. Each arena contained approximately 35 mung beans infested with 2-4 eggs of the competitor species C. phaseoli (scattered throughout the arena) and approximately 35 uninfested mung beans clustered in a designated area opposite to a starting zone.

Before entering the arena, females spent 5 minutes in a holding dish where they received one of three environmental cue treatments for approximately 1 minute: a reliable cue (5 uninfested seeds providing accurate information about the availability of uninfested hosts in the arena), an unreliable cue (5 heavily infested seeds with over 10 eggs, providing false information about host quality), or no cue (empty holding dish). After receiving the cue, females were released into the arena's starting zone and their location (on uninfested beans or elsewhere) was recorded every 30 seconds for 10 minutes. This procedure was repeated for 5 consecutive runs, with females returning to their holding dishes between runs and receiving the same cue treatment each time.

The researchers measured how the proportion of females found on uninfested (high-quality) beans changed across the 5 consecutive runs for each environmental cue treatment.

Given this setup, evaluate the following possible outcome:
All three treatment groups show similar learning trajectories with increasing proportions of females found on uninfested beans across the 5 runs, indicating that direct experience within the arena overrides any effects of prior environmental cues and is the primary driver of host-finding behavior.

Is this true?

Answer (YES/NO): NO